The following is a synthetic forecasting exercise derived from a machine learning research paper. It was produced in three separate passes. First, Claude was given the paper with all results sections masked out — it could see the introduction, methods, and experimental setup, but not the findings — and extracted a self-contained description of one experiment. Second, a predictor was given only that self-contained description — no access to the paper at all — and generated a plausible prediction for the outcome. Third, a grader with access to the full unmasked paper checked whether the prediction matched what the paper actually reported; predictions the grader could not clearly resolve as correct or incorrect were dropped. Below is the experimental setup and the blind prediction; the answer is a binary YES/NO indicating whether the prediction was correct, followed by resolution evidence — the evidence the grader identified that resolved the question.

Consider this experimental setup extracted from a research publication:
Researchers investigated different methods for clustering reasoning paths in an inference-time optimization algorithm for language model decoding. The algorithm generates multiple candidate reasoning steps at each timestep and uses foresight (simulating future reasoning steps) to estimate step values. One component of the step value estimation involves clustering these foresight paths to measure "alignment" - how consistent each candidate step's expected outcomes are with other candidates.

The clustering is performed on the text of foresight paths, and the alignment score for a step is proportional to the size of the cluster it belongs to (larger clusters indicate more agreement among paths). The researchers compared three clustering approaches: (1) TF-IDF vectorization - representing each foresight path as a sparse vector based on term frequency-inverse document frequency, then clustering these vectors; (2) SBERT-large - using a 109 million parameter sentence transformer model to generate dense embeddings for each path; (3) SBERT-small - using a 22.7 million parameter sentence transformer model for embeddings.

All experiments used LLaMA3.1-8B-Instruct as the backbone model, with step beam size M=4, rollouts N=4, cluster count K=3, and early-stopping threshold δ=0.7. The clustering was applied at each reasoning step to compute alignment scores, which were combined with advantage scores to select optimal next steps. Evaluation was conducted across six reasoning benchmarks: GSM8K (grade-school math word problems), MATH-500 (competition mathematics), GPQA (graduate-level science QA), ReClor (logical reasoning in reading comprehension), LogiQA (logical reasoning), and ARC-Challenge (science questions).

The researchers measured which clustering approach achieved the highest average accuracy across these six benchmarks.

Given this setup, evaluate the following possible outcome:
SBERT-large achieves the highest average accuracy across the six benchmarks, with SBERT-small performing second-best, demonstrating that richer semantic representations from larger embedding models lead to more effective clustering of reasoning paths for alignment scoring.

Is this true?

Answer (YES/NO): NO